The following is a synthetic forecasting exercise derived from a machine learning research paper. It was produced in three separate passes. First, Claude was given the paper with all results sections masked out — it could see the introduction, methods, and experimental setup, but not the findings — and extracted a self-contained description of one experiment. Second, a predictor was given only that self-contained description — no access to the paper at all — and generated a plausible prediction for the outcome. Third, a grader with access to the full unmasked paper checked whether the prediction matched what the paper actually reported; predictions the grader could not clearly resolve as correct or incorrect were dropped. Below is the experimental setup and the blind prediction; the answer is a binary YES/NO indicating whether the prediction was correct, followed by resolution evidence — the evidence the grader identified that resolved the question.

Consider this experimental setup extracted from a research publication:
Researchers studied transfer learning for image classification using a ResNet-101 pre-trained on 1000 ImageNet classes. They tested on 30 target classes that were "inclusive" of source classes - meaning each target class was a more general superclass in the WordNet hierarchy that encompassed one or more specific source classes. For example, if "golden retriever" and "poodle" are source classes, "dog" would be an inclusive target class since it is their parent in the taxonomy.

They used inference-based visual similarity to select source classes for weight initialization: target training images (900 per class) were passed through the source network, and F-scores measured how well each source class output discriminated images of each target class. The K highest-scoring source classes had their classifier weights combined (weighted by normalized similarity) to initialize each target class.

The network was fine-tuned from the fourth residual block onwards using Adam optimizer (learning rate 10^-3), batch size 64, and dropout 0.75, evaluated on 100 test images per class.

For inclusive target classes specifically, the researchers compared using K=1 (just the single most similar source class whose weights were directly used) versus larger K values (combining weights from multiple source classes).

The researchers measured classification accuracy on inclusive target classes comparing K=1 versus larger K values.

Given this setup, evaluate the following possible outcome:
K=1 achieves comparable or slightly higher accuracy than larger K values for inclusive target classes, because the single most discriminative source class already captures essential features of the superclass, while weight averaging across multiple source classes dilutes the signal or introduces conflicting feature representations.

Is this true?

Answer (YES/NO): NO